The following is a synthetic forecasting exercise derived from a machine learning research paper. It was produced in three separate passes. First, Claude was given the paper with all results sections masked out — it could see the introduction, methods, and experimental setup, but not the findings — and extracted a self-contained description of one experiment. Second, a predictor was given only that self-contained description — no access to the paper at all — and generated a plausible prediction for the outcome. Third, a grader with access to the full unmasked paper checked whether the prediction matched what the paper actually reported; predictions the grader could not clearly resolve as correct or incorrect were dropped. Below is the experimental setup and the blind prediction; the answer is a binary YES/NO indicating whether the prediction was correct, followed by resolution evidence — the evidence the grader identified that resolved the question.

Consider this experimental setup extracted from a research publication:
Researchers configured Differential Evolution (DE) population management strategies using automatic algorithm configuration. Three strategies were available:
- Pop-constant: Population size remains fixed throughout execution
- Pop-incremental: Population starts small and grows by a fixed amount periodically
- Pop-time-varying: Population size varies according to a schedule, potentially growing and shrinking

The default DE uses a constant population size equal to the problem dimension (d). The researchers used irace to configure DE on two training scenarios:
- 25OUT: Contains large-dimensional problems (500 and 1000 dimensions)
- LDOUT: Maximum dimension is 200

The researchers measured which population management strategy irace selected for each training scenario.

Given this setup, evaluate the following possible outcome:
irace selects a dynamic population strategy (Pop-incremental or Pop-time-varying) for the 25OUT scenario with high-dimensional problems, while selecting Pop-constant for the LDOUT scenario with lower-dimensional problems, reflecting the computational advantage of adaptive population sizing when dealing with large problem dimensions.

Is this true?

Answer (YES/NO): NO